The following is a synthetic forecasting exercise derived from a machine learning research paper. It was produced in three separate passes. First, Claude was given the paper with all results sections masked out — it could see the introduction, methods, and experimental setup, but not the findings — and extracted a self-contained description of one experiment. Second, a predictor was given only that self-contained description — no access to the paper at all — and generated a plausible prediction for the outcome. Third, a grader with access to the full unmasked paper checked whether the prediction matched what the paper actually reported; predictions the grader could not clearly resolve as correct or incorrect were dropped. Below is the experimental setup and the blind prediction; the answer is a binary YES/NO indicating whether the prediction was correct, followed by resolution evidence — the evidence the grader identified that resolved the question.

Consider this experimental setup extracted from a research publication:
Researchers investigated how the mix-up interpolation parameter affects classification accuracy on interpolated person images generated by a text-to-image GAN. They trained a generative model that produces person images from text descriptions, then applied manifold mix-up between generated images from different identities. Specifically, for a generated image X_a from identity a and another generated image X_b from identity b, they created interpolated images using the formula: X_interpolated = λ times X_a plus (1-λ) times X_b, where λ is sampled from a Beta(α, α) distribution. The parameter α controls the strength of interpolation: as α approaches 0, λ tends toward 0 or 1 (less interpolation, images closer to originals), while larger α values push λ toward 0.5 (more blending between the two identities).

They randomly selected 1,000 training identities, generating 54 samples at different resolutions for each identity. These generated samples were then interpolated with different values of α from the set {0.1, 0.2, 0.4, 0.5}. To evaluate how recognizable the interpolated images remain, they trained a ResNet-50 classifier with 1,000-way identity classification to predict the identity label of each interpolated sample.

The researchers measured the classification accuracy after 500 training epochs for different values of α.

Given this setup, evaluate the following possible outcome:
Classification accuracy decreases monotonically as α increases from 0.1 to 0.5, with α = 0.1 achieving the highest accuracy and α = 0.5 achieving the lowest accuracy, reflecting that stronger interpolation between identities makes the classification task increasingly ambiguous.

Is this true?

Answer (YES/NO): YES